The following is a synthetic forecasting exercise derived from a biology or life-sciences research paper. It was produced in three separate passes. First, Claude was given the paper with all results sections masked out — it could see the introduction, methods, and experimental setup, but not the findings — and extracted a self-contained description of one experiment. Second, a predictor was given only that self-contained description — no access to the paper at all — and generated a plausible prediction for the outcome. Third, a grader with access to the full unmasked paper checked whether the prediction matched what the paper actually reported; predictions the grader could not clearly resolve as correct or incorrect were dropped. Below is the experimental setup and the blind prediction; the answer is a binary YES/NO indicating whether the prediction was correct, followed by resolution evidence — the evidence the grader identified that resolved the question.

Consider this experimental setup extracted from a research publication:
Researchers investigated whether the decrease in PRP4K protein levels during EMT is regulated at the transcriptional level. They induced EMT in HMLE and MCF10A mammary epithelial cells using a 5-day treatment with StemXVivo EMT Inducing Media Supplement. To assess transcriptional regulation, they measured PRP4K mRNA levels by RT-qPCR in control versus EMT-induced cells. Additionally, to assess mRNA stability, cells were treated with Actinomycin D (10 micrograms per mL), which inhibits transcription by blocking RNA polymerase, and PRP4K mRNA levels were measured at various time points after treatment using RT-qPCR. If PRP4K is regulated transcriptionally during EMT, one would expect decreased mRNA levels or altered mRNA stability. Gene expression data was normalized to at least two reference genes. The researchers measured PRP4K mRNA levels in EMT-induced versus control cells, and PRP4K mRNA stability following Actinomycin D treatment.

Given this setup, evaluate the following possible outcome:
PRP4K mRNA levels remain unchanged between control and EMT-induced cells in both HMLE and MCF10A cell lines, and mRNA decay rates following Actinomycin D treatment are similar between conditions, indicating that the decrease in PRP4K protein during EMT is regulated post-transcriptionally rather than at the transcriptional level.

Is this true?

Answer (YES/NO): YES